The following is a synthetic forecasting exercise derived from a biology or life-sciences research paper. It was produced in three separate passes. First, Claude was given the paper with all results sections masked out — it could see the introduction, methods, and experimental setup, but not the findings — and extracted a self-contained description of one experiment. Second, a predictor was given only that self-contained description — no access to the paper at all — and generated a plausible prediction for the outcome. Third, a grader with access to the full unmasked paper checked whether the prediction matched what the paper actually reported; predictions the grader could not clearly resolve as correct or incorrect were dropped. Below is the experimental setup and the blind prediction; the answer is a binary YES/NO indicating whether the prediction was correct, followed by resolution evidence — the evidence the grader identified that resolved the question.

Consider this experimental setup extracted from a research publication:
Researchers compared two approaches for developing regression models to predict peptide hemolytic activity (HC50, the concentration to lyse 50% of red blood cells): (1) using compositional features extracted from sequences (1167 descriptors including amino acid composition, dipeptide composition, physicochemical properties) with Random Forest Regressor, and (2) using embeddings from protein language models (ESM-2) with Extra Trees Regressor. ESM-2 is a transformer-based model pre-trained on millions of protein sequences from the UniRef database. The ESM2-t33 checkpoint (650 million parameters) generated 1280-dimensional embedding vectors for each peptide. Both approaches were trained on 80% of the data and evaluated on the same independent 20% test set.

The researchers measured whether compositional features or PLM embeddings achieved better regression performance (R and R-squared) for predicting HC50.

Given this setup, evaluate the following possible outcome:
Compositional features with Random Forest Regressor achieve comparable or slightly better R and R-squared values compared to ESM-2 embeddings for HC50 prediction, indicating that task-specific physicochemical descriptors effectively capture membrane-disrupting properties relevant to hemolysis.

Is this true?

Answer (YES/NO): YES